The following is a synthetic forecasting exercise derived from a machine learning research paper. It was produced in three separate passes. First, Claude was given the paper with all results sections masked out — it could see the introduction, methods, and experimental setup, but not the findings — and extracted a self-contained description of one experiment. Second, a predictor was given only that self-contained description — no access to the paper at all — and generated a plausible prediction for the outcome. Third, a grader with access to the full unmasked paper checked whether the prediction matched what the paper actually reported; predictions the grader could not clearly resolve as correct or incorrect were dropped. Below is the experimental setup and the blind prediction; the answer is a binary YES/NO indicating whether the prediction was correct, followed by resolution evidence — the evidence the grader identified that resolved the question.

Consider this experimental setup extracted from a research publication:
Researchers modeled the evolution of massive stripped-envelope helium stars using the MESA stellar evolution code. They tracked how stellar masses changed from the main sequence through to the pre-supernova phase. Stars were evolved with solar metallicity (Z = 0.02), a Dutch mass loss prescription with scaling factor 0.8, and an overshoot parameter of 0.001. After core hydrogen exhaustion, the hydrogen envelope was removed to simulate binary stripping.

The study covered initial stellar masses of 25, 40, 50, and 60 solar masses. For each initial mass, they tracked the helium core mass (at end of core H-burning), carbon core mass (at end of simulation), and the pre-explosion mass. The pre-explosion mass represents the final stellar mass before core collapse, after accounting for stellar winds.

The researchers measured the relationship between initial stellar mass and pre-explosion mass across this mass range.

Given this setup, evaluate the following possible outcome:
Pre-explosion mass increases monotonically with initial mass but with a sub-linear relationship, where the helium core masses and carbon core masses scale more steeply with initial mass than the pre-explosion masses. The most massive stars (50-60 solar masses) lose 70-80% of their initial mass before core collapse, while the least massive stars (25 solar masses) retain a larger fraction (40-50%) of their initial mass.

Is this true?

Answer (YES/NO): NO